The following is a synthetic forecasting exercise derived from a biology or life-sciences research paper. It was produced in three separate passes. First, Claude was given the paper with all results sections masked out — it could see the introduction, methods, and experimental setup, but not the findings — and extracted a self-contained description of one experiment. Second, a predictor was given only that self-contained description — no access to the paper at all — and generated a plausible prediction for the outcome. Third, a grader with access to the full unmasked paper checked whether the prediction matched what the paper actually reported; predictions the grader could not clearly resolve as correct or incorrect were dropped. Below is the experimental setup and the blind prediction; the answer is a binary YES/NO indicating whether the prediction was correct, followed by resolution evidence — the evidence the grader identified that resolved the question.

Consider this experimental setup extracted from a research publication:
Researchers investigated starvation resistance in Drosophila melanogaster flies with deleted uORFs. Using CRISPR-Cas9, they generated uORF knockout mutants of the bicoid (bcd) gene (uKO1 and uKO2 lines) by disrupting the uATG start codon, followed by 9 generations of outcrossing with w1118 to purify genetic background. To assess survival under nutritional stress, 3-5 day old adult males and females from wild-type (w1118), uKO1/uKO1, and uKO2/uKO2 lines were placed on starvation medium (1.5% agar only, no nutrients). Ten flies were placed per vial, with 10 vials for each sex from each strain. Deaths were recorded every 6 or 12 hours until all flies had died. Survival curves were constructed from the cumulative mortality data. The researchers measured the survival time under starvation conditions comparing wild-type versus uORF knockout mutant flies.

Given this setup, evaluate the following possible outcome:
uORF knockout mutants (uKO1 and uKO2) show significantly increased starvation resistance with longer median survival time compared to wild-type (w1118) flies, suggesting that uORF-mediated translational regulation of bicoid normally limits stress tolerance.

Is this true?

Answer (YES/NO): NO